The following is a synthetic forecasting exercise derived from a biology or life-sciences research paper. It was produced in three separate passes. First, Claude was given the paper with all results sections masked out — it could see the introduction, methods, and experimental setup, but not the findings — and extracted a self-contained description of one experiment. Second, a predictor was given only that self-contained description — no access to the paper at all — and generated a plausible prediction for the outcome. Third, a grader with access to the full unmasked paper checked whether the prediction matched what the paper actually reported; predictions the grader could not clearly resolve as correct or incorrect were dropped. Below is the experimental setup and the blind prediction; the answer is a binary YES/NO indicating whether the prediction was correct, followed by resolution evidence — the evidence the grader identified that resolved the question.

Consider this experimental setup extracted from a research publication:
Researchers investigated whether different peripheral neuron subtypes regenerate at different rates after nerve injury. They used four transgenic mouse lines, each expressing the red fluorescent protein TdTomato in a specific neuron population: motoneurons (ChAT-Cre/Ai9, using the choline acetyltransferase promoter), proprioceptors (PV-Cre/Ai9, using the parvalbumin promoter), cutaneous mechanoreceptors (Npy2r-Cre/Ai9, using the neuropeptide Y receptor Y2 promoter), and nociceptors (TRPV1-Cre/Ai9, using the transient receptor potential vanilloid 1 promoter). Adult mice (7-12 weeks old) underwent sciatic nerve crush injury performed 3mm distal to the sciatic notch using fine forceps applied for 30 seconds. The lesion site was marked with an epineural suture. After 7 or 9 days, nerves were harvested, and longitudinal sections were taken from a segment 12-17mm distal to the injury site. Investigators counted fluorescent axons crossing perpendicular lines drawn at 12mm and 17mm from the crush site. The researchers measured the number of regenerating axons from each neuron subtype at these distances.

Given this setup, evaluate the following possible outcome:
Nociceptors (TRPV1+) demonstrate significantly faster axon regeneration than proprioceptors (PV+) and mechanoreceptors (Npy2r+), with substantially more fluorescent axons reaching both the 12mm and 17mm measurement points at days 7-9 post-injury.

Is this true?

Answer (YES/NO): YES